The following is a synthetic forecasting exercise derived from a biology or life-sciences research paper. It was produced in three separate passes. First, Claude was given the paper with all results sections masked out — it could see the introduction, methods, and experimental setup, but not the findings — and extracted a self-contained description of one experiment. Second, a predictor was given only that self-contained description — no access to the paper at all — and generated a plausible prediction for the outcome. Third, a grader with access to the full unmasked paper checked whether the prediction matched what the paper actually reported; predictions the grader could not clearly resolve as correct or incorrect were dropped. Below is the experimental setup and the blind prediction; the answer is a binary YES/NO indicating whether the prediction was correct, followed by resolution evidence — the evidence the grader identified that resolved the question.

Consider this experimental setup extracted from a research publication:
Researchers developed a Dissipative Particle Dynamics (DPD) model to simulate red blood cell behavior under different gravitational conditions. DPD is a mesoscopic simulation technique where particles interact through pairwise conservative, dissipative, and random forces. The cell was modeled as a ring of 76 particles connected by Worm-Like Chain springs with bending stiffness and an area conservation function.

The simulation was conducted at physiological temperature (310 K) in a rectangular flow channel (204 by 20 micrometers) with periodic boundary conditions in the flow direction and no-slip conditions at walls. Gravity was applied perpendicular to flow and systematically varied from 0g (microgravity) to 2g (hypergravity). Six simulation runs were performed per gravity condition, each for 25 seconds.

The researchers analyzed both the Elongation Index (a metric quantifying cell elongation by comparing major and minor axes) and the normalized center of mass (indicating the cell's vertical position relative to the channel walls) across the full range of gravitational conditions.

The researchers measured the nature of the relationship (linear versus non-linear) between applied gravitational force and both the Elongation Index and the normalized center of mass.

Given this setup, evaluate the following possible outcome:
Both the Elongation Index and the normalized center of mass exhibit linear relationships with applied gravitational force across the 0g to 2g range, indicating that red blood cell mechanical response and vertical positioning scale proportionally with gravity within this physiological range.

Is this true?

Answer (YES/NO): YES